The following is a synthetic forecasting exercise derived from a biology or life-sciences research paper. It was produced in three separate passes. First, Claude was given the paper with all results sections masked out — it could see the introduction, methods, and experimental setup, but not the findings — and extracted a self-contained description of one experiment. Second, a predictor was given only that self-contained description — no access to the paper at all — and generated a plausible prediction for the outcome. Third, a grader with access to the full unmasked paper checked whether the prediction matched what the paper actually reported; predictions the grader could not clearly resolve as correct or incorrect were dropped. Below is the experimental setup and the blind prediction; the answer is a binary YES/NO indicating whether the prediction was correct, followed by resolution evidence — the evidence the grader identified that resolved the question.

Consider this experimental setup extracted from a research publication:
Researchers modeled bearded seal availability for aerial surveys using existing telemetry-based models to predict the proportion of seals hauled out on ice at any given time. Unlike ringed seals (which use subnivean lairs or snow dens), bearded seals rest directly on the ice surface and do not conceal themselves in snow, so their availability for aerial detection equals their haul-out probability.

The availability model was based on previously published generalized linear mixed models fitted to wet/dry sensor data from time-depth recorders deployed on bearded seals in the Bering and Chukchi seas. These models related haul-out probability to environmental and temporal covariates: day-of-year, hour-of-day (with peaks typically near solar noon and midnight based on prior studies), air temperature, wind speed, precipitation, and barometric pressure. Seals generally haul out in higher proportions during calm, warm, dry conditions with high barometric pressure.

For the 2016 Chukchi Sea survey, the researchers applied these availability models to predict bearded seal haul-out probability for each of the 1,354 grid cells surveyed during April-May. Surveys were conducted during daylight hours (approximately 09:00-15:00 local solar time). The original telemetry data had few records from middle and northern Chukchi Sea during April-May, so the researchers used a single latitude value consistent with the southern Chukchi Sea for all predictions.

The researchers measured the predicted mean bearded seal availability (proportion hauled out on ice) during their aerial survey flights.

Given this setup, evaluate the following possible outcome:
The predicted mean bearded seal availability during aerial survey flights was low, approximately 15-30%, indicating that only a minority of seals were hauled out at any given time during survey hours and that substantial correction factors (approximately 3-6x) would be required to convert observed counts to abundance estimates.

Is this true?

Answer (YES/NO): NO